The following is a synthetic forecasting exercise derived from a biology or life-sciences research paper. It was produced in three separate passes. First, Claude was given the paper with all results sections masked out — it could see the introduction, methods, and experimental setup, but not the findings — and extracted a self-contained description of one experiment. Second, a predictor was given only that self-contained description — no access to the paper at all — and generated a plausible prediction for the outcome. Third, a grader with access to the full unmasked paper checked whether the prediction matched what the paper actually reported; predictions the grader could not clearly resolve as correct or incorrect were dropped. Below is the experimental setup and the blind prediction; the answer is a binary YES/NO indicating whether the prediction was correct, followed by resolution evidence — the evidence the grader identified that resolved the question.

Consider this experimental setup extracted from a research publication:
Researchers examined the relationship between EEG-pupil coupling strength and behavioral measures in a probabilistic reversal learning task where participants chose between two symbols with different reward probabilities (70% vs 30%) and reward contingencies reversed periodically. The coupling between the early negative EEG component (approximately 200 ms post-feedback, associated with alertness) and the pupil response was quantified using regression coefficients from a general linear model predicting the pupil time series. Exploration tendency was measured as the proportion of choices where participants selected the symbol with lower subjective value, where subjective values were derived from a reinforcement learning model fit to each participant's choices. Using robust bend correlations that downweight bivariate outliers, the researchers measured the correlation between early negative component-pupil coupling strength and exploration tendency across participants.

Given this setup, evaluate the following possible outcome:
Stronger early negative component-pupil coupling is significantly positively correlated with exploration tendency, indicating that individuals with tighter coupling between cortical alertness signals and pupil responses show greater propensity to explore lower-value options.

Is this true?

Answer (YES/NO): NO